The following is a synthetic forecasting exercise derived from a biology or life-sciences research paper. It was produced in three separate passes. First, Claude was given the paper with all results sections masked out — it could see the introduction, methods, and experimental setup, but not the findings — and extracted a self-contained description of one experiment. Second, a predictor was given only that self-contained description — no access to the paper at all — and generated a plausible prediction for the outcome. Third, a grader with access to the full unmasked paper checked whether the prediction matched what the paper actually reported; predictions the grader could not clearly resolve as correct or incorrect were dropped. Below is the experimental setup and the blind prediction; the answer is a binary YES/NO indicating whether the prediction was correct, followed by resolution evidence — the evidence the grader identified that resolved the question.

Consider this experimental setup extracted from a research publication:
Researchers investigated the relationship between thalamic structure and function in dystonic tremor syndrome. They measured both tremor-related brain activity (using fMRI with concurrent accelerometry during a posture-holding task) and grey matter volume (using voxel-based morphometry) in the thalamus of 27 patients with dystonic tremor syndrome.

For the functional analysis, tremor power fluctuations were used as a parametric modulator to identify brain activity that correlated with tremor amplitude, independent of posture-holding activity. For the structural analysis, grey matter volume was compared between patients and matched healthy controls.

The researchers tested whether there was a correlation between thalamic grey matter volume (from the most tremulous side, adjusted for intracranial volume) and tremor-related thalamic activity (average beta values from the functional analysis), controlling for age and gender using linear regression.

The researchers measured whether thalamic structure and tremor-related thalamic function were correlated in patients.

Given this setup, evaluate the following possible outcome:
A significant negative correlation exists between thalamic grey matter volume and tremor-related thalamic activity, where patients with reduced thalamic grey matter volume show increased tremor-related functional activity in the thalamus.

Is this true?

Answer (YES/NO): NO